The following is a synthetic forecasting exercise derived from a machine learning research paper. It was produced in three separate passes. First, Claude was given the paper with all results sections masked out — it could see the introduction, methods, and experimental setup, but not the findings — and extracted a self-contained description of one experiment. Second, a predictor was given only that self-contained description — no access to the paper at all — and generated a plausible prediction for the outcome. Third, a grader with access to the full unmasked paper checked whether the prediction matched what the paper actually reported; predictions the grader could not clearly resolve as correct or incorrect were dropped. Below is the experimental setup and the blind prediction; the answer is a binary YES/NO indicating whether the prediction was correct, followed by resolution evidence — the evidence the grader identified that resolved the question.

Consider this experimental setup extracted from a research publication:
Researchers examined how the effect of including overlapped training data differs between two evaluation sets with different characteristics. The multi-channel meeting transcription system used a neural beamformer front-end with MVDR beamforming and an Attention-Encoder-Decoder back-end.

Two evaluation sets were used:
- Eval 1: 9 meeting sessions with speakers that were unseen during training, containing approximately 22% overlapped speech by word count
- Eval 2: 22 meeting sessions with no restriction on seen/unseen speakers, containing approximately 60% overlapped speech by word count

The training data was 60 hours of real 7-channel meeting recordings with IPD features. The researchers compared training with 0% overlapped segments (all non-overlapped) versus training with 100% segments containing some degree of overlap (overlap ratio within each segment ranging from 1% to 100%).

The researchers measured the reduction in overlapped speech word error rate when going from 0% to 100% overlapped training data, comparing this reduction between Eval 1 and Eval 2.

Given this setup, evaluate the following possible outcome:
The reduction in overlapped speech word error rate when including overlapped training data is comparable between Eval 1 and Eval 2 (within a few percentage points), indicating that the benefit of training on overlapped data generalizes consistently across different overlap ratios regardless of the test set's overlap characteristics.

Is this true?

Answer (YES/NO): NO